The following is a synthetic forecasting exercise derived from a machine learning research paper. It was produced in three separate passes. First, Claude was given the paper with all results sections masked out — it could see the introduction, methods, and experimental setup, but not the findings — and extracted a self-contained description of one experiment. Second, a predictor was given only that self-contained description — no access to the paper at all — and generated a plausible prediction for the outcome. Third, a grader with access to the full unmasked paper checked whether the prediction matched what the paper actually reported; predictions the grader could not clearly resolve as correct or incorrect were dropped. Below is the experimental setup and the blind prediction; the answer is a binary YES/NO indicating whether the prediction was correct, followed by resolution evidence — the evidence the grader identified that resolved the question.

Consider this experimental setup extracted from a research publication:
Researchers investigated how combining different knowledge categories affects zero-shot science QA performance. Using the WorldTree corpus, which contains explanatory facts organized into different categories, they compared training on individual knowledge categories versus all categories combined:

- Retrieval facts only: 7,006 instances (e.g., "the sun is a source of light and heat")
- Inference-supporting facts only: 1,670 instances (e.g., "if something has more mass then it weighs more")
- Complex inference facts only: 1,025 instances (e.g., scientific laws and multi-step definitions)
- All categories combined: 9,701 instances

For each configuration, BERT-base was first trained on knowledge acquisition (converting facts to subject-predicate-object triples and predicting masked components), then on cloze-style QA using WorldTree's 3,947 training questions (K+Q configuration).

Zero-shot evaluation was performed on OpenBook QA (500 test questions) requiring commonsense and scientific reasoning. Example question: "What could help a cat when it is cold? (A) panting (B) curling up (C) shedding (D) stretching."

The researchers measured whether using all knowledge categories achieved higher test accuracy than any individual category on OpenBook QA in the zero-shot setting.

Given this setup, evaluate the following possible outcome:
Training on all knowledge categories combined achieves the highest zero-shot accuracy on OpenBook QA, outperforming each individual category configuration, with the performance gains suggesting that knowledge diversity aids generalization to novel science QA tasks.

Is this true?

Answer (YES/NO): YES